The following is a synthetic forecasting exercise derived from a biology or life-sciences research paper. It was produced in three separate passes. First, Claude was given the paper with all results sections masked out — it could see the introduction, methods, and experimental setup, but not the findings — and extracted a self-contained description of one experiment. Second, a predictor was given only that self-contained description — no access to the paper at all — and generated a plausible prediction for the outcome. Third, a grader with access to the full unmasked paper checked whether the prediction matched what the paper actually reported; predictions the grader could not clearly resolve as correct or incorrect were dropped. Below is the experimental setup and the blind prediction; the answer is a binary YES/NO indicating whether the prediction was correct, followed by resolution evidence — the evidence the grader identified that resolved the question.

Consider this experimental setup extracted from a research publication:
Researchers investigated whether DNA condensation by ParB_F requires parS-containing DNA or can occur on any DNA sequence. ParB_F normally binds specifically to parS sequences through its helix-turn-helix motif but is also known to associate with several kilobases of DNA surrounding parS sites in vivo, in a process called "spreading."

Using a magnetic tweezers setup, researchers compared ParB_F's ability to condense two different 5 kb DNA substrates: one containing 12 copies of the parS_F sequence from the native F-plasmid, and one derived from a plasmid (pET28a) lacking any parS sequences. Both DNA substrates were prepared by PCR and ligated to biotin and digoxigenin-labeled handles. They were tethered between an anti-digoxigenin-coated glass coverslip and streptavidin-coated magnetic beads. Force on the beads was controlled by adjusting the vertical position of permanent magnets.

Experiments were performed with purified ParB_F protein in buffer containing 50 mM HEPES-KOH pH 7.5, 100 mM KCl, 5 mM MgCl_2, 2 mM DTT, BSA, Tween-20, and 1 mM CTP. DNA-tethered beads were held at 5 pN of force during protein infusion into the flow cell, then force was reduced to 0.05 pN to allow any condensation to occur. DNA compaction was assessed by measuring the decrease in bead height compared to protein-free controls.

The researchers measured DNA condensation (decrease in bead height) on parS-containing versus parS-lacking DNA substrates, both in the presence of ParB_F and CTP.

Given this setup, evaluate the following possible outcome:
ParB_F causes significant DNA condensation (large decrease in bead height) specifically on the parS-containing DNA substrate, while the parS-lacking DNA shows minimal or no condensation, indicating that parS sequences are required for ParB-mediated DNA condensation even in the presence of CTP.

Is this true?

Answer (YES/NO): YES